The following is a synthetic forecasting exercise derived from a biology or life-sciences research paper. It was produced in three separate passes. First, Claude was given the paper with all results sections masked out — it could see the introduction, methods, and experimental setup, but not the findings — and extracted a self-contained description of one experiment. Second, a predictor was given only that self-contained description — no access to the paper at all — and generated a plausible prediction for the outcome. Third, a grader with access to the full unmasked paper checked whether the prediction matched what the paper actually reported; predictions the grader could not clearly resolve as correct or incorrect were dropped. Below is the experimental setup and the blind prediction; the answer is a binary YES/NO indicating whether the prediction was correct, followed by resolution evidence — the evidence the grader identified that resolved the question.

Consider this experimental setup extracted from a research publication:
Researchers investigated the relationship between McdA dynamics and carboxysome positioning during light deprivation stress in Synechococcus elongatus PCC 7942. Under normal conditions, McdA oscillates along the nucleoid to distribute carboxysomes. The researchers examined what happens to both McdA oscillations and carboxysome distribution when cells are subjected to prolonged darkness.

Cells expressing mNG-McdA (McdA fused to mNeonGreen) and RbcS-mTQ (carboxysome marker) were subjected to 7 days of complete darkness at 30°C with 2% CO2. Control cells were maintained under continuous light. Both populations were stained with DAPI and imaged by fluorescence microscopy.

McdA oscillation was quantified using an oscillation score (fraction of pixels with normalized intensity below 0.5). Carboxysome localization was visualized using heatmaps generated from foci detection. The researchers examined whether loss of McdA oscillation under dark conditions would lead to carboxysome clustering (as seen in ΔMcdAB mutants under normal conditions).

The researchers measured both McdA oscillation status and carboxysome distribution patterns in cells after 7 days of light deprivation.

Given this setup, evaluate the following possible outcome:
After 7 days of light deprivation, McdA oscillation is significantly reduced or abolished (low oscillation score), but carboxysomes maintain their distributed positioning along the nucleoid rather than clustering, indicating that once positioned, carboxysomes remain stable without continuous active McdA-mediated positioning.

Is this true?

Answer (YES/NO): NO